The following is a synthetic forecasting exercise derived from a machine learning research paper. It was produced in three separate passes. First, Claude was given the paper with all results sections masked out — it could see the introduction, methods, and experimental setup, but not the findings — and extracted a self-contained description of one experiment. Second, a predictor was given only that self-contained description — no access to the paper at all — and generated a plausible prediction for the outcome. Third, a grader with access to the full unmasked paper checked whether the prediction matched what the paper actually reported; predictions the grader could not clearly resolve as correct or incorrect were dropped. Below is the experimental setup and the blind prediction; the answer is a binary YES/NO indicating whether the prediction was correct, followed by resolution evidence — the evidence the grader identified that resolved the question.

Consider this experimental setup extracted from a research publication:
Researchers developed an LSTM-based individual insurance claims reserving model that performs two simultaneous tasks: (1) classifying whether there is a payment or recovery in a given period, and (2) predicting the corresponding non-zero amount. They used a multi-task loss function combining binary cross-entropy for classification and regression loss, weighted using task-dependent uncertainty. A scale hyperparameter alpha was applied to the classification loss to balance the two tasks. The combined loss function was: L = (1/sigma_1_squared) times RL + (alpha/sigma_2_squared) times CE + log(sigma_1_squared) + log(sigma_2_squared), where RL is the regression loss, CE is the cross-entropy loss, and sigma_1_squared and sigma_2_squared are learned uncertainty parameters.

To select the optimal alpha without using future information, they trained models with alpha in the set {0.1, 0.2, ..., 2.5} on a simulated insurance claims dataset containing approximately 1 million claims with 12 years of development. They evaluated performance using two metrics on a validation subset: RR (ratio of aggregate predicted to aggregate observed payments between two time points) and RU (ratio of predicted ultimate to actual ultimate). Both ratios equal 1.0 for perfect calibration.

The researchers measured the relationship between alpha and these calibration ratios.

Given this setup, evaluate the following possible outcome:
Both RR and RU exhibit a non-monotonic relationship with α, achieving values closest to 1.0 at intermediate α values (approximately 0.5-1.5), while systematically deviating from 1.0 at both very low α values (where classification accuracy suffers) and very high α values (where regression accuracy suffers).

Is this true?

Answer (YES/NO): NO